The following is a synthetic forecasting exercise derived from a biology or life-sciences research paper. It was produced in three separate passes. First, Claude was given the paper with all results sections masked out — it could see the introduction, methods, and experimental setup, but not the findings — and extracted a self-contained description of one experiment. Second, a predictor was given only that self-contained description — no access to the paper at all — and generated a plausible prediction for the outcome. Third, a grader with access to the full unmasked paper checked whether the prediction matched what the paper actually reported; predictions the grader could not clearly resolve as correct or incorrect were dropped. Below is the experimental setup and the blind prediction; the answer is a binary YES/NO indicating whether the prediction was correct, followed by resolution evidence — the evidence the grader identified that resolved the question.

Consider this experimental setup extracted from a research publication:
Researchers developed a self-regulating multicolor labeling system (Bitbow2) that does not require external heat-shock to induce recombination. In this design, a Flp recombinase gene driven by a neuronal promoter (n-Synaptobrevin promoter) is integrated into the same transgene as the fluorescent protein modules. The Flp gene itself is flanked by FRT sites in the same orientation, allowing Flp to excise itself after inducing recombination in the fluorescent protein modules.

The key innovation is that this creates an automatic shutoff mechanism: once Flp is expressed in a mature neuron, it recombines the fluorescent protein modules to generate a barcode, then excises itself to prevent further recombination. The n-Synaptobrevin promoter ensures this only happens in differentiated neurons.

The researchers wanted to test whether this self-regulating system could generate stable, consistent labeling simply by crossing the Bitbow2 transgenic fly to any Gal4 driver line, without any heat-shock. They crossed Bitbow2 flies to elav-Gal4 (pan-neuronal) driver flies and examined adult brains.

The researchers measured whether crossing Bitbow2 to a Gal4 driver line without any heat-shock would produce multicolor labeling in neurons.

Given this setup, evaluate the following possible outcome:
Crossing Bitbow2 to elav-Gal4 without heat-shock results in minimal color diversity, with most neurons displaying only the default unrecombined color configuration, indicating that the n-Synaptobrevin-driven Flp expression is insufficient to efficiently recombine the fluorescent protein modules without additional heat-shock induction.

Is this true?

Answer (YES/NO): NO